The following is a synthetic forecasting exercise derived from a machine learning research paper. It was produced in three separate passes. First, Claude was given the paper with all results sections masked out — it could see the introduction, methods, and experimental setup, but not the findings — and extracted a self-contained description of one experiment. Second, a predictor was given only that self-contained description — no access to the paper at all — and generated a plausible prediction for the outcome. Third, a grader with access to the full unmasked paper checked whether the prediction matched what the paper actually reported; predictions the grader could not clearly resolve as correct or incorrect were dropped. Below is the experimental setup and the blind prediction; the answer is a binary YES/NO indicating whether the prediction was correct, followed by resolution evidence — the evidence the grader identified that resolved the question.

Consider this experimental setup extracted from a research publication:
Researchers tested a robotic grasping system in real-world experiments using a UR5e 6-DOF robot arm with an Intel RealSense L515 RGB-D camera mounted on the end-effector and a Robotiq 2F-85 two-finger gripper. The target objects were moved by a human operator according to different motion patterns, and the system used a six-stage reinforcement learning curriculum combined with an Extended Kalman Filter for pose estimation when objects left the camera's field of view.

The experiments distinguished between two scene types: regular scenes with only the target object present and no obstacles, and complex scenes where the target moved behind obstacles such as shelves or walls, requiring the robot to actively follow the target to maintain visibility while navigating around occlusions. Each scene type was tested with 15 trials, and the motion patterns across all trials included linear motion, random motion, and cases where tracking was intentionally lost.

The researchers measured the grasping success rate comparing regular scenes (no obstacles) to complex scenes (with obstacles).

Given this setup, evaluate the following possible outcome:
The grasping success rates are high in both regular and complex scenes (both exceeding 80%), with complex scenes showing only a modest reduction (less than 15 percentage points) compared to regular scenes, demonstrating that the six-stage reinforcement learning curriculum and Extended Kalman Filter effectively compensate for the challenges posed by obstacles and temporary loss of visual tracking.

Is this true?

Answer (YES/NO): NO